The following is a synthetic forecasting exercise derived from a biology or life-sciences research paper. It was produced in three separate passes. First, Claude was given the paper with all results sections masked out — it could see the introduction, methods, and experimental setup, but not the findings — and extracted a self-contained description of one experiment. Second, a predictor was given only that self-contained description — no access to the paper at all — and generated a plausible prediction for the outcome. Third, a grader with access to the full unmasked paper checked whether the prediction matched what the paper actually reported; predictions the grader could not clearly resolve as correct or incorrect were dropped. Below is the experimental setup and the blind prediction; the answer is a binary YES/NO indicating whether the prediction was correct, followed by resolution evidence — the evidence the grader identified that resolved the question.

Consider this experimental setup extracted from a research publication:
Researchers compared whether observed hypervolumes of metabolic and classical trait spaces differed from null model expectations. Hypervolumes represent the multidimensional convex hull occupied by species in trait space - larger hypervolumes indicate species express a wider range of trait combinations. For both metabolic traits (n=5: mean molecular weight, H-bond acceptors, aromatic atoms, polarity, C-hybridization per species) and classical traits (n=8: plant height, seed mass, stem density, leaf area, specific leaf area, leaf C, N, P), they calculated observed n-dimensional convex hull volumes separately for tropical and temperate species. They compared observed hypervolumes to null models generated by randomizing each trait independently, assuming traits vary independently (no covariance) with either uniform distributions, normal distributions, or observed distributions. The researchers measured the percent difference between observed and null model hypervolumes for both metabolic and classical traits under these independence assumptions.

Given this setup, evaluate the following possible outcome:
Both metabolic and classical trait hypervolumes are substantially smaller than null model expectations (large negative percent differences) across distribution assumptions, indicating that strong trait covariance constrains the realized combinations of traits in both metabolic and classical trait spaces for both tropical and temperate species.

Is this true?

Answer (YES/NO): YES